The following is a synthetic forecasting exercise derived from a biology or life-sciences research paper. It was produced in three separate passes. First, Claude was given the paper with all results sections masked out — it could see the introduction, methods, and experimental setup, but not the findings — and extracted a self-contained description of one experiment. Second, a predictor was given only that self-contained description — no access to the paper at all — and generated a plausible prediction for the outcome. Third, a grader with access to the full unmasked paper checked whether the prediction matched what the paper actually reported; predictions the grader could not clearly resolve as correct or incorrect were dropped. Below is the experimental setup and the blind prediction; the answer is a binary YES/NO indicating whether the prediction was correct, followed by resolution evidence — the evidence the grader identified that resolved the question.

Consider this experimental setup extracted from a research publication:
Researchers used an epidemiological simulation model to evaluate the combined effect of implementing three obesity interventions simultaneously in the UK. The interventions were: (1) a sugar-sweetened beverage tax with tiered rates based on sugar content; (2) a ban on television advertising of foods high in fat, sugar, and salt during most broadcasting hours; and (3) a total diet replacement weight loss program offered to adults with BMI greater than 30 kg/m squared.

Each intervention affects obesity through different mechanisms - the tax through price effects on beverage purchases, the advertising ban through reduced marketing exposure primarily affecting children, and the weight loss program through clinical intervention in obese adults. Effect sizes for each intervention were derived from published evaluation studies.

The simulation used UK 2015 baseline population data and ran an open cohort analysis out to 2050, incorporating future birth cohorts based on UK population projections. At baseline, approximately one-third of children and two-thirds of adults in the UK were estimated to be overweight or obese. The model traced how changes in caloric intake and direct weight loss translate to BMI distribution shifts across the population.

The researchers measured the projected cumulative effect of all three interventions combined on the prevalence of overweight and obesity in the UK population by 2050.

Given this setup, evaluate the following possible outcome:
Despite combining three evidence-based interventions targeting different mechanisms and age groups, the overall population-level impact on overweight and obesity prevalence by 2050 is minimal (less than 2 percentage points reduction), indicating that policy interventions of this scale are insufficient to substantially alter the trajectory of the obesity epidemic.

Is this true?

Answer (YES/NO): YES